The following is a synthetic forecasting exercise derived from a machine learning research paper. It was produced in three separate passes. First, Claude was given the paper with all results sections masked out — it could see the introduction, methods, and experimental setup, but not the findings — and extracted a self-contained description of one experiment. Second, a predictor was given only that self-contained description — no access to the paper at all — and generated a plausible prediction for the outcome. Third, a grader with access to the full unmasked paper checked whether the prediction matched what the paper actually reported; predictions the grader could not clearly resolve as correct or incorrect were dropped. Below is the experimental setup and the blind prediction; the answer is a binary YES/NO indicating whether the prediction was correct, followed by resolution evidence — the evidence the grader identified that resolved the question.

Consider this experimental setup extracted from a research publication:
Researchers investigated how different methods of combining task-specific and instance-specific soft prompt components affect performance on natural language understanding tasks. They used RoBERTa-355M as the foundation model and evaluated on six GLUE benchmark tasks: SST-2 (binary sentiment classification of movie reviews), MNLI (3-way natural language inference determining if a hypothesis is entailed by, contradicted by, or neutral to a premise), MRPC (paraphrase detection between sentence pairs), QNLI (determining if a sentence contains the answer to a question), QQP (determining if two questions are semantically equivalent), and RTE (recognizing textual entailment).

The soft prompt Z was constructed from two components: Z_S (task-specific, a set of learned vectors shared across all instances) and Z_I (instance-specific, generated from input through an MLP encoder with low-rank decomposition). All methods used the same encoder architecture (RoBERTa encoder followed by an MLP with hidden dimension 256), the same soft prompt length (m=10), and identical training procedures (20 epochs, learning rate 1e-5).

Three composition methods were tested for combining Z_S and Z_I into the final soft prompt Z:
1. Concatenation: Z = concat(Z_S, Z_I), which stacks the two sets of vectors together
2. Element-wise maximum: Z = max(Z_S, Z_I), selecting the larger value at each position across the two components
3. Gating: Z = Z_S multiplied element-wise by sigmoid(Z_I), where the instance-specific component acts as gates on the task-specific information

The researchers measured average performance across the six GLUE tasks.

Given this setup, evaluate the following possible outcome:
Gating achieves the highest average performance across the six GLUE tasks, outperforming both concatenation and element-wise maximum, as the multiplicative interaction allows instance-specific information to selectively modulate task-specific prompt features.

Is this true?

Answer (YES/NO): YES